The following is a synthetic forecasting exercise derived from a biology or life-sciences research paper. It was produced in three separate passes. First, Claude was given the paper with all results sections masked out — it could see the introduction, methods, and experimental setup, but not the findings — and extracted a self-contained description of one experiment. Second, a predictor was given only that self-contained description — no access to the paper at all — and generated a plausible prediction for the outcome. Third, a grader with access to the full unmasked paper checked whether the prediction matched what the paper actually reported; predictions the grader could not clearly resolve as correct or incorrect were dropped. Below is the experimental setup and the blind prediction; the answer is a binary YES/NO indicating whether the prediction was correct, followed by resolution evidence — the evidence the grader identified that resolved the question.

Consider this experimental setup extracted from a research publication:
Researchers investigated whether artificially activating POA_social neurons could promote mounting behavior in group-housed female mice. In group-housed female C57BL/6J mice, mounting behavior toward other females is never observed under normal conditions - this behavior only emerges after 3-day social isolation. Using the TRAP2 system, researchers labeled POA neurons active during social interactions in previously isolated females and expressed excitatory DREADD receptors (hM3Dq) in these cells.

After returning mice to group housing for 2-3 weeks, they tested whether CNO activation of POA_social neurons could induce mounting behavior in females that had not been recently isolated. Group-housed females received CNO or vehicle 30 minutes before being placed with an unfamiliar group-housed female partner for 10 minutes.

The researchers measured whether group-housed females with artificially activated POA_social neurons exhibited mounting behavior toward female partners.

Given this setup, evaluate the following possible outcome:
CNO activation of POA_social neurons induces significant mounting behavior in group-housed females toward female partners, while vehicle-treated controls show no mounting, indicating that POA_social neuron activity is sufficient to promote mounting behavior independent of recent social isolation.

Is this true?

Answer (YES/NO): NO